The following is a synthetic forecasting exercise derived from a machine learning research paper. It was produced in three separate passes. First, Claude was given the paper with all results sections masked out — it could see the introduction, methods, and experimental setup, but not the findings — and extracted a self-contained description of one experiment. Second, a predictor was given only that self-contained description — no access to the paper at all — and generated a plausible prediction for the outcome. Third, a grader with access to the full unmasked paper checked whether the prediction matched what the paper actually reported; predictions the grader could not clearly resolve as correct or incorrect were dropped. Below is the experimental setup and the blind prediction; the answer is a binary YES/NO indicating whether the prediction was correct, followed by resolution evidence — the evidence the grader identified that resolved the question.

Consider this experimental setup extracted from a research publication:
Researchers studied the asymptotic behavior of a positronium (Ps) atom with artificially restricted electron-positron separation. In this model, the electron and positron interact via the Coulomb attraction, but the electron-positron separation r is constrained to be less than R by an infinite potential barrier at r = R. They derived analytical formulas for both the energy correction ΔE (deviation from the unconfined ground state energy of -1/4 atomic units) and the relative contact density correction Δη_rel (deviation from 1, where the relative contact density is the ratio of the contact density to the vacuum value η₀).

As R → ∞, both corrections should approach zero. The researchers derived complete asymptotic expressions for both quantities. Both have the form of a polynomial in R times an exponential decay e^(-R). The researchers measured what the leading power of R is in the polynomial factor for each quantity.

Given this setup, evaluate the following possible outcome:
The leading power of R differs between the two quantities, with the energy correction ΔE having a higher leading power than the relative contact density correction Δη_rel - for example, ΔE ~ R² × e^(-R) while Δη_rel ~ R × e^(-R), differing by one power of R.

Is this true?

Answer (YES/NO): NO